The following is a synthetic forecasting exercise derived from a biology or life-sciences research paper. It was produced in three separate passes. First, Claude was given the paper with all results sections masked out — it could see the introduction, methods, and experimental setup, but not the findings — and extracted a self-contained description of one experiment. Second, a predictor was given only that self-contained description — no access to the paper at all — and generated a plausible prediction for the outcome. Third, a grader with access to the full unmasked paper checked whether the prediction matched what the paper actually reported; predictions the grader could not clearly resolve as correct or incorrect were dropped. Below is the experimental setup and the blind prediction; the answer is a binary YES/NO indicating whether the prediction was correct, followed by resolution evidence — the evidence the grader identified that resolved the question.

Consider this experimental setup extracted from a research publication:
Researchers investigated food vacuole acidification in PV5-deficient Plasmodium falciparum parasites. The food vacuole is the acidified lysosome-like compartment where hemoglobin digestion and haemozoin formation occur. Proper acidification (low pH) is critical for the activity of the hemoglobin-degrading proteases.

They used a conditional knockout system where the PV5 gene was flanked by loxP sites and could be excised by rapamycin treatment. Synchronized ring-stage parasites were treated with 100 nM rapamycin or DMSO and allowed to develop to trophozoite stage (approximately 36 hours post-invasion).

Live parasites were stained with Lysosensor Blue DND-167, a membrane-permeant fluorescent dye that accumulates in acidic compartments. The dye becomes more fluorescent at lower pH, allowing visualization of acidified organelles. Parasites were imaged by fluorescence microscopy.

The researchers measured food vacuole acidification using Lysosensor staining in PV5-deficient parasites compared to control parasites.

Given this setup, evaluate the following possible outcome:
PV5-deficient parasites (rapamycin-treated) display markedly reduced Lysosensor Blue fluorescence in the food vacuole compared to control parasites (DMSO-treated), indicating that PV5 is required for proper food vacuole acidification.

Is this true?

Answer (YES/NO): NO